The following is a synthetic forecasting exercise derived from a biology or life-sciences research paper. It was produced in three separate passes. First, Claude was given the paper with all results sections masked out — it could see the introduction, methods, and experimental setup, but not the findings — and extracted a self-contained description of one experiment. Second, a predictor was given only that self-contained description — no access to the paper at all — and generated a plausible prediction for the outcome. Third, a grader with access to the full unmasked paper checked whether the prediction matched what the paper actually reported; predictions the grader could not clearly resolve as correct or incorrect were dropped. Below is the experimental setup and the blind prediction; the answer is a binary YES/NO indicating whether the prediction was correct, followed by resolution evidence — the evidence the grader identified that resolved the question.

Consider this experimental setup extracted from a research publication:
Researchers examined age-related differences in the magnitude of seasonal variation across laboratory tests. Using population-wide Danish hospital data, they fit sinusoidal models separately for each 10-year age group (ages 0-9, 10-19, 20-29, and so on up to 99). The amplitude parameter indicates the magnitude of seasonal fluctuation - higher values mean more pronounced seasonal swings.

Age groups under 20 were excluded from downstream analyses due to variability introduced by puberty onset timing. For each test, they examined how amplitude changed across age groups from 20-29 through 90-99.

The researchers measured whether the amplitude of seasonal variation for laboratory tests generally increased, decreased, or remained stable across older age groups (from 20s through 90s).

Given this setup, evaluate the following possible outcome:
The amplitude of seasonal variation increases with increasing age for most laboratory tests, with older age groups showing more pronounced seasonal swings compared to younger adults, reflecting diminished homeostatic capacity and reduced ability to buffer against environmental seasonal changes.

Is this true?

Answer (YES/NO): NO